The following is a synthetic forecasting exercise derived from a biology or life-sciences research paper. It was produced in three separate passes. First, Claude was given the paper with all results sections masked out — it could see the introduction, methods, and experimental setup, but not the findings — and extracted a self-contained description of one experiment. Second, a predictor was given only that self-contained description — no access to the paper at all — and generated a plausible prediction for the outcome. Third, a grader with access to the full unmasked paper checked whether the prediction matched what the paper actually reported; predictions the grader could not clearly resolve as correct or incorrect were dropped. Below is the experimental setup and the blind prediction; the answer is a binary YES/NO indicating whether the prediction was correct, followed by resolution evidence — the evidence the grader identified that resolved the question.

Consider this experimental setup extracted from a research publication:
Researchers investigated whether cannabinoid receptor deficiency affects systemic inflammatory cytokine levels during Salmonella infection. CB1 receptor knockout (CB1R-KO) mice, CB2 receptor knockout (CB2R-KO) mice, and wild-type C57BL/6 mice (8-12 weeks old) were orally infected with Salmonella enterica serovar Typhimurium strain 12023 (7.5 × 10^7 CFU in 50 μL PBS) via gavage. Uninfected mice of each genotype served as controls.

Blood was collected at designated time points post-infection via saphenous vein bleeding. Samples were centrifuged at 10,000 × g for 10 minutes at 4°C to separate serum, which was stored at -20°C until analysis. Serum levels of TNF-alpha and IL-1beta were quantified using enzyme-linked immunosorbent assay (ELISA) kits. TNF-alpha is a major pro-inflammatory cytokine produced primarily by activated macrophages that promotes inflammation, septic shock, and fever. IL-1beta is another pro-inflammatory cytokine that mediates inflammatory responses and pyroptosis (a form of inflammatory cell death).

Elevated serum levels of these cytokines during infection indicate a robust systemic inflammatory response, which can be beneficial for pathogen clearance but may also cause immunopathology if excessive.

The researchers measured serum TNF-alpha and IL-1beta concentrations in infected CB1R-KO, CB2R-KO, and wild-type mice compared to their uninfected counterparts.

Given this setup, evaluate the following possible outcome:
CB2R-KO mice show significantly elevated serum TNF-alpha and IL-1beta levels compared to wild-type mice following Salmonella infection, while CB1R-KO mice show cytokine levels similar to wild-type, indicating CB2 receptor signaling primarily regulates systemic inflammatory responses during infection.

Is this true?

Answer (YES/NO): NO